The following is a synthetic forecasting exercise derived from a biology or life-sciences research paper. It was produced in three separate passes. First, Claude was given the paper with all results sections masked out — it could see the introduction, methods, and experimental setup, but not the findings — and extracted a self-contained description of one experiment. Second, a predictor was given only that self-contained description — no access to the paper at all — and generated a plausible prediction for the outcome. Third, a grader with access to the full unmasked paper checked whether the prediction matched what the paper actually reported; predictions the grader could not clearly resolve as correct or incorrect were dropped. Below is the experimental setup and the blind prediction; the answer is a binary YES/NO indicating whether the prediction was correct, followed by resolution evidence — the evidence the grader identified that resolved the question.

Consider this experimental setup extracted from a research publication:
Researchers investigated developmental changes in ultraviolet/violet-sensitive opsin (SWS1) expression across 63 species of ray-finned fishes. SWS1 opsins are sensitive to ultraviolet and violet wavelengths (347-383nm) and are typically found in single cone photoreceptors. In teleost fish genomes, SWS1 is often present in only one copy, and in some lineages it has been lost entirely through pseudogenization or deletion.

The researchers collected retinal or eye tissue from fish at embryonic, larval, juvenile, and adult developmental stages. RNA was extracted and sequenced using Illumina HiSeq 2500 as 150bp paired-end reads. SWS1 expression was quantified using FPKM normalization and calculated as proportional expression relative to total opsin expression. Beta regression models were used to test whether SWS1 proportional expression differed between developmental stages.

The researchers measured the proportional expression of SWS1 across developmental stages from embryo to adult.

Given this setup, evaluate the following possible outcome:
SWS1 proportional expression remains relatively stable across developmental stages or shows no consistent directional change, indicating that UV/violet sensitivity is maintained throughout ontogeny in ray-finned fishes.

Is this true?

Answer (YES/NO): NO